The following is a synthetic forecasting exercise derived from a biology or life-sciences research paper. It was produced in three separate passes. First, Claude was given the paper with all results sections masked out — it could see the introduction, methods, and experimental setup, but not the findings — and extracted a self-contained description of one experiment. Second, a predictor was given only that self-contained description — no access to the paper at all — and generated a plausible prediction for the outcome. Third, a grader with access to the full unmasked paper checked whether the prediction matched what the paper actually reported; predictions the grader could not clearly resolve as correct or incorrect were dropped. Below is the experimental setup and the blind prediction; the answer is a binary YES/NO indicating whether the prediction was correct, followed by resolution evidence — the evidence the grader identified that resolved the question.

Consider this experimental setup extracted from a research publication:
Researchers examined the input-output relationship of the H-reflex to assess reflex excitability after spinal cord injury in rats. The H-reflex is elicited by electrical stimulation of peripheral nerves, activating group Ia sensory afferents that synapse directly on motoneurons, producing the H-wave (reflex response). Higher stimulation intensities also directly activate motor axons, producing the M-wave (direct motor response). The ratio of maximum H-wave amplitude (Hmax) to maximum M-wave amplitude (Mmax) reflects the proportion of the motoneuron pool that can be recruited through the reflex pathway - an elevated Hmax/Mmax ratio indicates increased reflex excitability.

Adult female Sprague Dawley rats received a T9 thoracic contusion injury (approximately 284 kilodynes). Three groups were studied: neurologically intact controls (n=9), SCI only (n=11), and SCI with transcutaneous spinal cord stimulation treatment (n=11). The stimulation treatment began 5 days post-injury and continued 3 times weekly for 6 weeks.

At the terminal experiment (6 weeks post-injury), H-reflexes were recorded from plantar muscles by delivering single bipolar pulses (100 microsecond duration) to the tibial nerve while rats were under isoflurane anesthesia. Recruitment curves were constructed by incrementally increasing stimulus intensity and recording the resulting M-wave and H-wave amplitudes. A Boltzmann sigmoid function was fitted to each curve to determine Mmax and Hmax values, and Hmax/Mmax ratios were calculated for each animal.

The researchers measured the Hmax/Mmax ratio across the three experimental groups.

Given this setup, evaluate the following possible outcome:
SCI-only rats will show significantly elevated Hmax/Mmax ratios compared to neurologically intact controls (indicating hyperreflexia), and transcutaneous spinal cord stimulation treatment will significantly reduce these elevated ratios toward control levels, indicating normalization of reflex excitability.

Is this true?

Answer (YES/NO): YES